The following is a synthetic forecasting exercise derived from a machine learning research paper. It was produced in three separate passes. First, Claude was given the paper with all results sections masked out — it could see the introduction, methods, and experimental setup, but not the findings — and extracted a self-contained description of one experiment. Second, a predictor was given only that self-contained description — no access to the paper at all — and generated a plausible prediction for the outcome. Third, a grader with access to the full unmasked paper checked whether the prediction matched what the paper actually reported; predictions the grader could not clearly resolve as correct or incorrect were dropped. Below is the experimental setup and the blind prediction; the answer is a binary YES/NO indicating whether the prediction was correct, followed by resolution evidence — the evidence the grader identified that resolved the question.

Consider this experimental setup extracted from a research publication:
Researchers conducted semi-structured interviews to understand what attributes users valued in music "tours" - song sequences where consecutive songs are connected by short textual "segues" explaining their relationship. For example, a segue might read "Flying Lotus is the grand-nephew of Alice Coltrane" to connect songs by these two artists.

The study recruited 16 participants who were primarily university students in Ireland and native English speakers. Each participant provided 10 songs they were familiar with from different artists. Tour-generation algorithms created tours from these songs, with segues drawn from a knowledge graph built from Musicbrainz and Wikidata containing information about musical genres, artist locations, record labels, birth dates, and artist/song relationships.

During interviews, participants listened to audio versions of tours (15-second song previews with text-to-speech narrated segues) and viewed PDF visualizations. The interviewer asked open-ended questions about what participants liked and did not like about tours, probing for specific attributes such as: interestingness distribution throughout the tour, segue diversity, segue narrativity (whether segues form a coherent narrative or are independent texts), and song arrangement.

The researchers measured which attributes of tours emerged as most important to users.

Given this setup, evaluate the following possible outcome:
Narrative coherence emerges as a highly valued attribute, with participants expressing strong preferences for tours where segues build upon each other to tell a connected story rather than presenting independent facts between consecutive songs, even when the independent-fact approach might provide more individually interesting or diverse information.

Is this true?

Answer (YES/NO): NO